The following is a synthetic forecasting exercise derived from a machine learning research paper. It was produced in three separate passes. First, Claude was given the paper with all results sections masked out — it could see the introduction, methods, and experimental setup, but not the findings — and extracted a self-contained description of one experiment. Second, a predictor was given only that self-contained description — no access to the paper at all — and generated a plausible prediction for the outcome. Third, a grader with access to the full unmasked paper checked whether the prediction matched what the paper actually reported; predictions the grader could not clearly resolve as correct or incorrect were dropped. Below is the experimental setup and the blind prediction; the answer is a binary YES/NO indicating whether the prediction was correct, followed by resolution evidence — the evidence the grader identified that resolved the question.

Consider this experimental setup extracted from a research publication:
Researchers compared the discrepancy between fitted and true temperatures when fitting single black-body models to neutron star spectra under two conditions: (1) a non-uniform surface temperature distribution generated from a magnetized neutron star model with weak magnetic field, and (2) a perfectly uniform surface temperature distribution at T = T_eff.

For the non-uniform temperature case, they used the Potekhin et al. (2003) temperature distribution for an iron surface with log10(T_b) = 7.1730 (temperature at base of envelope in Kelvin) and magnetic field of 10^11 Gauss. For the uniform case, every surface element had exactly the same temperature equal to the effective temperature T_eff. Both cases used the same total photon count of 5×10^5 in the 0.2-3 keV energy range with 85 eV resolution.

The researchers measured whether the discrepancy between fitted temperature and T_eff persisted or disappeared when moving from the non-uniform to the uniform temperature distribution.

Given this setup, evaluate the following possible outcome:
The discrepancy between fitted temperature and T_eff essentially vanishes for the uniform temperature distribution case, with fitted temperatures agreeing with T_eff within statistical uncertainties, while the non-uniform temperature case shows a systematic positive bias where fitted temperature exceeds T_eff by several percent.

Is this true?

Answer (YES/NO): YES